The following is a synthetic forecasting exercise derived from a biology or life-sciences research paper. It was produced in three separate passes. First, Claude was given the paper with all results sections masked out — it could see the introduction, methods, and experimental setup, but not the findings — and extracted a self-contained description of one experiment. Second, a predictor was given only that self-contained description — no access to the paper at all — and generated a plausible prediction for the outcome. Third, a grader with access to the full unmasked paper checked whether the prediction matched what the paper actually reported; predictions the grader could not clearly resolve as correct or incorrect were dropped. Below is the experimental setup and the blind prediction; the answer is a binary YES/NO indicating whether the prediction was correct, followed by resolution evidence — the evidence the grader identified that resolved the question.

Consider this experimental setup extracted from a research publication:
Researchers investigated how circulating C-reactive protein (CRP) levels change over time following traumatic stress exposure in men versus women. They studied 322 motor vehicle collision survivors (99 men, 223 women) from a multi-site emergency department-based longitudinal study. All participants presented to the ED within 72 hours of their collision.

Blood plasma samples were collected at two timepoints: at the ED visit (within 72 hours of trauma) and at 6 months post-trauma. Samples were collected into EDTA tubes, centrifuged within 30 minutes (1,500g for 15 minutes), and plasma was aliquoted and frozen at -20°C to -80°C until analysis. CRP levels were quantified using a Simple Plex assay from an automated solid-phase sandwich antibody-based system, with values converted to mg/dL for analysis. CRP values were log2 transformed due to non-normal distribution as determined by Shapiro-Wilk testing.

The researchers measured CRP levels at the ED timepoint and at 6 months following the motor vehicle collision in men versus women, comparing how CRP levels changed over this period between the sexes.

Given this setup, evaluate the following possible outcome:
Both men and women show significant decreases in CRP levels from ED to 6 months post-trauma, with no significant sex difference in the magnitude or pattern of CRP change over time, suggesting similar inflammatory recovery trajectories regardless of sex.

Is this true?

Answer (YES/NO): NO